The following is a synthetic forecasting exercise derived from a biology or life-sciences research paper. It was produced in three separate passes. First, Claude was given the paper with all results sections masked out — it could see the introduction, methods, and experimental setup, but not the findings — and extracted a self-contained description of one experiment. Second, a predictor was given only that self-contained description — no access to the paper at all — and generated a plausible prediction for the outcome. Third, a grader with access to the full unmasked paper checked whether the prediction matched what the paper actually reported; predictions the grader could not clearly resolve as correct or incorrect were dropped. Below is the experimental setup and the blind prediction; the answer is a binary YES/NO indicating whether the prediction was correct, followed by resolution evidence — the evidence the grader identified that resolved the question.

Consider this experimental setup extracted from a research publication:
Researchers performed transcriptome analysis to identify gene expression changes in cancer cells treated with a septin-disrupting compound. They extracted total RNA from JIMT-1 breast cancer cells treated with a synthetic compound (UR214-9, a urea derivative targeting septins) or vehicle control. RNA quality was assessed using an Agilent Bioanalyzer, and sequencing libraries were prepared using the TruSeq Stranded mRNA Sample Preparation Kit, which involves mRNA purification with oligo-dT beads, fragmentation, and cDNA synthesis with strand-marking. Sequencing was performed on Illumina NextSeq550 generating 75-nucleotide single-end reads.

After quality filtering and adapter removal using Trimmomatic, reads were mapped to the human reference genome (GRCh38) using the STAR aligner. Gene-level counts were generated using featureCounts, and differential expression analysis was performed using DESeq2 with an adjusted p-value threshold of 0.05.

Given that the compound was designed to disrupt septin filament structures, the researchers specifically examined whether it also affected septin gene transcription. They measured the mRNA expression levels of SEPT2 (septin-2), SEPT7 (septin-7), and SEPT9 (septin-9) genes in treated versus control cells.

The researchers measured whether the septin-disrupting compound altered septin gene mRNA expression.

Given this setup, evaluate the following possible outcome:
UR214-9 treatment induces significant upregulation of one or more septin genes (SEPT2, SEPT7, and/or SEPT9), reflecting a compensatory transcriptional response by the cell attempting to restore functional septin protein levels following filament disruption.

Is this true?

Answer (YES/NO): NO